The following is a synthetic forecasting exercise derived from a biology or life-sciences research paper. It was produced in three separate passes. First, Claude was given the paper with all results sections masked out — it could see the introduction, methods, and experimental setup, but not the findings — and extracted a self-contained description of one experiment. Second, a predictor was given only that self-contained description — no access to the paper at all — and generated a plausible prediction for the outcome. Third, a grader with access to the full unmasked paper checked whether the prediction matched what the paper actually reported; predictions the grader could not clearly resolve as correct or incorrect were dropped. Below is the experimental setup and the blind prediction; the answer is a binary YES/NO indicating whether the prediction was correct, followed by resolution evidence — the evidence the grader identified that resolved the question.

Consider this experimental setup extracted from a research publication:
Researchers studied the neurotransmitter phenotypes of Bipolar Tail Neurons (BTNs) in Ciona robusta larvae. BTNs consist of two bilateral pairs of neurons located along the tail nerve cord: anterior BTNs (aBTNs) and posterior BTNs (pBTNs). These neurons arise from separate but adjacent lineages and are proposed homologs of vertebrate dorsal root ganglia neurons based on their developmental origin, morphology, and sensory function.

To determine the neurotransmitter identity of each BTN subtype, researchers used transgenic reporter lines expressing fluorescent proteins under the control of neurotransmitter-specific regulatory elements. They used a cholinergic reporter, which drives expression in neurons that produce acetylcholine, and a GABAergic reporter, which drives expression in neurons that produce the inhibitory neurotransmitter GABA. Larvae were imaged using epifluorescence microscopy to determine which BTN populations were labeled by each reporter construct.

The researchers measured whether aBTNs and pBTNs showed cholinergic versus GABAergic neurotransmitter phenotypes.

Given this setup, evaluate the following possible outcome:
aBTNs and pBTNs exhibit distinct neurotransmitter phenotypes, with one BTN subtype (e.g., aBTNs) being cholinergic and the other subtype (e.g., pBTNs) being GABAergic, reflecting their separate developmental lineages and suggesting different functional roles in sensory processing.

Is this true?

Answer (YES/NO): NO